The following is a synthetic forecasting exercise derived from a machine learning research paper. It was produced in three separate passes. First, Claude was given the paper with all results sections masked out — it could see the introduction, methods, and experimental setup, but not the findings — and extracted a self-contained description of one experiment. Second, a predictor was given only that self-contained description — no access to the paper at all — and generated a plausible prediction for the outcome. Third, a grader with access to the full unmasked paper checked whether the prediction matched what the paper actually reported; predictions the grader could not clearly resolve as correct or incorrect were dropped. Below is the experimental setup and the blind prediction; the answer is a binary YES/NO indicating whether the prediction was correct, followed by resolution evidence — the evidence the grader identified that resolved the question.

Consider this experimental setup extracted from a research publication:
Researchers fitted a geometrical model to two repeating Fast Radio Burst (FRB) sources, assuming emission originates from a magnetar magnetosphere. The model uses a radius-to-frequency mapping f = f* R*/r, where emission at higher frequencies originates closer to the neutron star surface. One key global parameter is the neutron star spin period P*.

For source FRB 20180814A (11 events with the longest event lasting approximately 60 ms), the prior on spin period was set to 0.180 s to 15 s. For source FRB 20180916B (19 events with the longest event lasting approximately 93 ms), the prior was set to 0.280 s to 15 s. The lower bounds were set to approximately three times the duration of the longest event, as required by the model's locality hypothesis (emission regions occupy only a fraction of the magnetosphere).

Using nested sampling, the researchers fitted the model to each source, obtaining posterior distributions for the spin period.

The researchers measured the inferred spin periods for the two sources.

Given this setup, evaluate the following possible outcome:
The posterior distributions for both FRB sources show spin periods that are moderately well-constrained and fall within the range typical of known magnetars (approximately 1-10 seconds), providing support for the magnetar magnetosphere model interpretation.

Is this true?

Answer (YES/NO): NO